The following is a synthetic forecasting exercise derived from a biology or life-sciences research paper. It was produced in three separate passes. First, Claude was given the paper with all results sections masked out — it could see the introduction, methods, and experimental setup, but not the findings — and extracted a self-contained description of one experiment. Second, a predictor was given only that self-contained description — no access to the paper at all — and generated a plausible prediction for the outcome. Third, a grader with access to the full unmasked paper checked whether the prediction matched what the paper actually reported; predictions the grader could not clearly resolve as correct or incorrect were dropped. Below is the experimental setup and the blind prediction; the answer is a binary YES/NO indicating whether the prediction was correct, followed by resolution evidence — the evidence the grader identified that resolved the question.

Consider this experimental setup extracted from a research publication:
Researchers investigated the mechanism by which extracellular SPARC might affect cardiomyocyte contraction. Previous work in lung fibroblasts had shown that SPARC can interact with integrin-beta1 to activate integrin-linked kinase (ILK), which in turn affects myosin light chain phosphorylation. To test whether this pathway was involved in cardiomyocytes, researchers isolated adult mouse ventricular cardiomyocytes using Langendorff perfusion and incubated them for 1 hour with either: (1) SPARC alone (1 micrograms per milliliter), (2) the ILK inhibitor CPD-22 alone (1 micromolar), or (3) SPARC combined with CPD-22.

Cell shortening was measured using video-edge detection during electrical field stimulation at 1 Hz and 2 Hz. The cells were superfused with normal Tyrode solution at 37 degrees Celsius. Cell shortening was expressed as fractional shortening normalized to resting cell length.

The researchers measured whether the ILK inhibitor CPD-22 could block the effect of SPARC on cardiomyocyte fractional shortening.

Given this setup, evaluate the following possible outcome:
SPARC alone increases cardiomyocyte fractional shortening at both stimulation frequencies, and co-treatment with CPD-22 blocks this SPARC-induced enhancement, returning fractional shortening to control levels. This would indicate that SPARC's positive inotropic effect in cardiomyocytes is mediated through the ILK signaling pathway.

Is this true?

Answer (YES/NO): YES